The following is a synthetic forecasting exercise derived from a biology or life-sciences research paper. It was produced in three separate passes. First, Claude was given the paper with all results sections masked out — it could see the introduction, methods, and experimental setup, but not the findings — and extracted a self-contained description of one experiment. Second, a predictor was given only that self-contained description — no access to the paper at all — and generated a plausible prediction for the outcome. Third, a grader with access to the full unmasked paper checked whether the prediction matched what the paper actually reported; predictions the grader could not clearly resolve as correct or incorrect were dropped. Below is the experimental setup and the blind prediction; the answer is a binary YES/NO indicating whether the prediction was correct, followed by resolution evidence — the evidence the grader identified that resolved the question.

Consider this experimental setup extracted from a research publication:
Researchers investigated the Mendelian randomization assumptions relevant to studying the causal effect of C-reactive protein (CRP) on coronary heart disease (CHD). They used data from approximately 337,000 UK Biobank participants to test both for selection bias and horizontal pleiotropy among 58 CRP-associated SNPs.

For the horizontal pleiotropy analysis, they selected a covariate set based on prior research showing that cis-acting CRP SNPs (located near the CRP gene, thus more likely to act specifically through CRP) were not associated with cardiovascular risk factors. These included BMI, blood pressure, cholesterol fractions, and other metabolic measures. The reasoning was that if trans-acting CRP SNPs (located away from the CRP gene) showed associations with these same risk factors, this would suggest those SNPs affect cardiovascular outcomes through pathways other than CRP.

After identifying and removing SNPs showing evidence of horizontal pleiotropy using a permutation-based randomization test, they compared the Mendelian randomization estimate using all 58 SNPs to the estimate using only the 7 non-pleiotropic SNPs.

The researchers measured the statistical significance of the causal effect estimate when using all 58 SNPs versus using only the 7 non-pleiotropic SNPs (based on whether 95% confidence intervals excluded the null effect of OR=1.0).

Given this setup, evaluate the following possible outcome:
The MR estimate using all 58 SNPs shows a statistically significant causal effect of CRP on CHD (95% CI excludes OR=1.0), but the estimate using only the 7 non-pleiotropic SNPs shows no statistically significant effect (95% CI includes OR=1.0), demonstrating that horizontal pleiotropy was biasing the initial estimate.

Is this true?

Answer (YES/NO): YES